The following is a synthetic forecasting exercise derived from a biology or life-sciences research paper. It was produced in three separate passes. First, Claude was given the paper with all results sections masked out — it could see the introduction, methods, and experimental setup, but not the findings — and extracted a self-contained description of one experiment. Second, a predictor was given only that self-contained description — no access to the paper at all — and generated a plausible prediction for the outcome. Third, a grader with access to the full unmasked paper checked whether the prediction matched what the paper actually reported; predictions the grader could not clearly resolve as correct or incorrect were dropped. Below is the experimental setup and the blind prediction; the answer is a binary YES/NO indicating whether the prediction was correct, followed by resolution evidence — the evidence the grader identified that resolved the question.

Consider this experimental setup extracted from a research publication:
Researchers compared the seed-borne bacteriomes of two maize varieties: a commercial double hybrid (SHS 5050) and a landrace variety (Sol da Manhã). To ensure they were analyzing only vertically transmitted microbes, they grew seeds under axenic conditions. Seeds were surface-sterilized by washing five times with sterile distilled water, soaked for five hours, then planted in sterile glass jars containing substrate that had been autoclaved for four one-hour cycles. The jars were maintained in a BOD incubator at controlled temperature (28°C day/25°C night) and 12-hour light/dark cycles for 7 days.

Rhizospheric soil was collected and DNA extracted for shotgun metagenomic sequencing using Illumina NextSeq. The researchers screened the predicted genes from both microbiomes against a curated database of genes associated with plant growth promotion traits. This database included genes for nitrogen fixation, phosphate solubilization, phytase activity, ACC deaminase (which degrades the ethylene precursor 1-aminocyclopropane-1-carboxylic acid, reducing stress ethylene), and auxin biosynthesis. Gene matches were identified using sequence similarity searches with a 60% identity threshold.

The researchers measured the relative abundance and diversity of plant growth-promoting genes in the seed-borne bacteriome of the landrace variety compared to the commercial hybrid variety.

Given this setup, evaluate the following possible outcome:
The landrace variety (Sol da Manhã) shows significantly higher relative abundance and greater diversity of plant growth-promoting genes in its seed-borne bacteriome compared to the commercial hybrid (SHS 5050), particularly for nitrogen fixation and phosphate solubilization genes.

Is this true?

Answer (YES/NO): NO